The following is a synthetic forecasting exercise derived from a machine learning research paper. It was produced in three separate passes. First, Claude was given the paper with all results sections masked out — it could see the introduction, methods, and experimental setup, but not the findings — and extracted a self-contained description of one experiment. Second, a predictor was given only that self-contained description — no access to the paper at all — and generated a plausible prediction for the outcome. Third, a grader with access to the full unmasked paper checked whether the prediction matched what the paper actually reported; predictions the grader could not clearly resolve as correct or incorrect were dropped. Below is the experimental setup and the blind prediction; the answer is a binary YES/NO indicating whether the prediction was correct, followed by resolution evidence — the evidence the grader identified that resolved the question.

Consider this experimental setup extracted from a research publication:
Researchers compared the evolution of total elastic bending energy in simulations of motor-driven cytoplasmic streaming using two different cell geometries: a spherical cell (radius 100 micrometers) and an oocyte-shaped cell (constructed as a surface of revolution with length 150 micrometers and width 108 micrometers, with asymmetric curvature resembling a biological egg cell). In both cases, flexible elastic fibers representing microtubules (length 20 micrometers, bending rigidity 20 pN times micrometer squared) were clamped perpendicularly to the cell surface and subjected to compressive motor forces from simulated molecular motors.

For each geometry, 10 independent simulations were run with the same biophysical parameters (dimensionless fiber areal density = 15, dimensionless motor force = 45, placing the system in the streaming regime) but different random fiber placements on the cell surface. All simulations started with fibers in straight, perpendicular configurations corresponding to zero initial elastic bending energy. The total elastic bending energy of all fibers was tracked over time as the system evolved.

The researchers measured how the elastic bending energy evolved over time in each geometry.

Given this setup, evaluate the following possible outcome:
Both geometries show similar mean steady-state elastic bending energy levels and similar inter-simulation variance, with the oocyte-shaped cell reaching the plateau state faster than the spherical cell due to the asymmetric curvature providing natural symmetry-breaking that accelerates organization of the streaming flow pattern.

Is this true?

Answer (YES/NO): NO